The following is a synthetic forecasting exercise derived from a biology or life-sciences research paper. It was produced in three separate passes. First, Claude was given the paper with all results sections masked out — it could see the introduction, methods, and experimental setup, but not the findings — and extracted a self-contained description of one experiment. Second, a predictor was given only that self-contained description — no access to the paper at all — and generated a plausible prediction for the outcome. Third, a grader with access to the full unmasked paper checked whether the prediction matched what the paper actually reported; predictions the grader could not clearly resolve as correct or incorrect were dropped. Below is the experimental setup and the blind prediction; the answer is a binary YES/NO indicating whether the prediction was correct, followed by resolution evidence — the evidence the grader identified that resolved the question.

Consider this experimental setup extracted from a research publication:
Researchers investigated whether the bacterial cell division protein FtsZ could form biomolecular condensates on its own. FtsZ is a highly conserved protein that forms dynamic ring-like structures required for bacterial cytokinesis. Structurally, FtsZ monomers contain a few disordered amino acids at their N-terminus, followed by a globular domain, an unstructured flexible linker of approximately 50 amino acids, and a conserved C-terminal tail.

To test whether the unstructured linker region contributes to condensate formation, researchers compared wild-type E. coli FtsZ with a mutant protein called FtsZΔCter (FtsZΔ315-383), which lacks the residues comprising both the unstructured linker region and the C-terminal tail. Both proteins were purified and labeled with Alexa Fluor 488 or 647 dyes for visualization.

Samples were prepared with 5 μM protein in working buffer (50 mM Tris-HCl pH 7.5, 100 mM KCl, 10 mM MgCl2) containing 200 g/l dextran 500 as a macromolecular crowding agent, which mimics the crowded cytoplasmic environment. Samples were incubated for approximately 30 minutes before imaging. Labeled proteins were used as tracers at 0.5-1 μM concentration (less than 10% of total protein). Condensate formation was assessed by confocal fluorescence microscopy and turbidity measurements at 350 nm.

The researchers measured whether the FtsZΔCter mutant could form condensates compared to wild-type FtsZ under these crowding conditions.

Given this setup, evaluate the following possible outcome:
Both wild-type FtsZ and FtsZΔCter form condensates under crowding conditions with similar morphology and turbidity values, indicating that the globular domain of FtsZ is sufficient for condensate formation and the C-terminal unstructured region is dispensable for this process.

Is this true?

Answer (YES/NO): NO